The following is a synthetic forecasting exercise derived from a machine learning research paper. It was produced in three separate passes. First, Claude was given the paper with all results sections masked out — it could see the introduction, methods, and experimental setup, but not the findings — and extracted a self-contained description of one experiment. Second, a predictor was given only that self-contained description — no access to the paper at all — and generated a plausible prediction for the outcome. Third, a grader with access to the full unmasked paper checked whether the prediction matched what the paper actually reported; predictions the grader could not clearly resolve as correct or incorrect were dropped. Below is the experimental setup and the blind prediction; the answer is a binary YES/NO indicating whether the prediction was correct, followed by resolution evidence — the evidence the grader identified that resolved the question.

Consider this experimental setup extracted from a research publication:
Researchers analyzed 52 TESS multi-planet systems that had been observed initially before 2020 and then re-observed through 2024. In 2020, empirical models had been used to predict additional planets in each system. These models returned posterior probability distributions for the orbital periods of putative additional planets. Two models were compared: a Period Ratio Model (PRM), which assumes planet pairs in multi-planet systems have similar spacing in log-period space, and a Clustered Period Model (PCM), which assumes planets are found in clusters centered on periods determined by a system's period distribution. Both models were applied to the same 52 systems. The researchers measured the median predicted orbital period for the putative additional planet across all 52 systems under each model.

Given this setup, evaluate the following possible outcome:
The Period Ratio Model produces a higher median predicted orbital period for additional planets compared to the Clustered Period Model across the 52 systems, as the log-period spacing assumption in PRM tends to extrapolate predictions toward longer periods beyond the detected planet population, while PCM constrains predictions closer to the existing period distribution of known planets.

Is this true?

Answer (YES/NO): YES